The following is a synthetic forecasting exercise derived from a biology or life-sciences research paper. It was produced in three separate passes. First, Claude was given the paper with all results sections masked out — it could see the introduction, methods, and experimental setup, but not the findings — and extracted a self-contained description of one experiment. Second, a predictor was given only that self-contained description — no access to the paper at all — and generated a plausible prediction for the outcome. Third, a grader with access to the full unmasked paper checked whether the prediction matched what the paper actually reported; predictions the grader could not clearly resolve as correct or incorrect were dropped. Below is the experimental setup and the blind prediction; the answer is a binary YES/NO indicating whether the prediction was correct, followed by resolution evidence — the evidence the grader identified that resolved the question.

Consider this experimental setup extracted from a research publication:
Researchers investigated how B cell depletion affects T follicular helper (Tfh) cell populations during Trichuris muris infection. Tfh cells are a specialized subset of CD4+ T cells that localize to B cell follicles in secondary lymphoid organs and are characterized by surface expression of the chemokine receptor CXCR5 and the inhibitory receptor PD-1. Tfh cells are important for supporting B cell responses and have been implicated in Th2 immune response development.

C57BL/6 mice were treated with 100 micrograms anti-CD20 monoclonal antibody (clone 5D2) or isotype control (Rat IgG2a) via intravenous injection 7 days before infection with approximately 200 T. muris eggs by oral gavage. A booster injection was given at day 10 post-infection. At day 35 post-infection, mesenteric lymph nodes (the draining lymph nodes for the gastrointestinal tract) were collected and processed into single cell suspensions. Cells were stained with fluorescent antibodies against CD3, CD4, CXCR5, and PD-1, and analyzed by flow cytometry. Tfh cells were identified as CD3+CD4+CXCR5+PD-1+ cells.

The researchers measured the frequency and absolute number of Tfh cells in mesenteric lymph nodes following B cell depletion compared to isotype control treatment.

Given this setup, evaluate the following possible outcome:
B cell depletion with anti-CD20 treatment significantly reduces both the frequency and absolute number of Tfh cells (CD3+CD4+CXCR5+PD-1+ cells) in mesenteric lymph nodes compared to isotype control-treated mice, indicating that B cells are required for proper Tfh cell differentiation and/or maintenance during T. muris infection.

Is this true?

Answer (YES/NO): YES